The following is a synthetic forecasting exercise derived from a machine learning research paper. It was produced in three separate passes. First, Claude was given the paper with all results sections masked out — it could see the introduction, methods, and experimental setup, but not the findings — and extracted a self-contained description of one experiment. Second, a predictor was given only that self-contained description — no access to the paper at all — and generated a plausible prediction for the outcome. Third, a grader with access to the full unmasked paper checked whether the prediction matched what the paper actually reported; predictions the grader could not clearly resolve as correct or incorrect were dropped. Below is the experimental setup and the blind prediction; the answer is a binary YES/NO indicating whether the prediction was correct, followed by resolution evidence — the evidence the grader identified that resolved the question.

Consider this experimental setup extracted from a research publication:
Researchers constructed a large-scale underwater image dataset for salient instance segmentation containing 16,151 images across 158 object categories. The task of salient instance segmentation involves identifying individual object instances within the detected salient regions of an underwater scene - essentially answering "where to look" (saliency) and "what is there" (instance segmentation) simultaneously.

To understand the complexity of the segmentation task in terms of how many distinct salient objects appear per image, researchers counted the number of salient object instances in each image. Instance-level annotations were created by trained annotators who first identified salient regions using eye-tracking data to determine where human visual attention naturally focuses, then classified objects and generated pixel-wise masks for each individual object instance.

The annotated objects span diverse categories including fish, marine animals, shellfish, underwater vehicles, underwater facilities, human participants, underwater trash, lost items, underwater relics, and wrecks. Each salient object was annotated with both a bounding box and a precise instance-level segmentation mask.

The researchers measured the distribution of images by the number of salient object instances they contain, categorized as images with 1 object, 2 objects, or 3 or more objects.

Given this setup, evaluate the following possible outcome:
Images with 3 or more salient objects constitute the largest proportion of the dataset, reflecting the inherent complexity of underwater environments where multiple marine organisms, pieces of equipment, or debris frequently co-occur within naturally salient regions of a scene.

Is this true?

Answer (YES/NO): NO